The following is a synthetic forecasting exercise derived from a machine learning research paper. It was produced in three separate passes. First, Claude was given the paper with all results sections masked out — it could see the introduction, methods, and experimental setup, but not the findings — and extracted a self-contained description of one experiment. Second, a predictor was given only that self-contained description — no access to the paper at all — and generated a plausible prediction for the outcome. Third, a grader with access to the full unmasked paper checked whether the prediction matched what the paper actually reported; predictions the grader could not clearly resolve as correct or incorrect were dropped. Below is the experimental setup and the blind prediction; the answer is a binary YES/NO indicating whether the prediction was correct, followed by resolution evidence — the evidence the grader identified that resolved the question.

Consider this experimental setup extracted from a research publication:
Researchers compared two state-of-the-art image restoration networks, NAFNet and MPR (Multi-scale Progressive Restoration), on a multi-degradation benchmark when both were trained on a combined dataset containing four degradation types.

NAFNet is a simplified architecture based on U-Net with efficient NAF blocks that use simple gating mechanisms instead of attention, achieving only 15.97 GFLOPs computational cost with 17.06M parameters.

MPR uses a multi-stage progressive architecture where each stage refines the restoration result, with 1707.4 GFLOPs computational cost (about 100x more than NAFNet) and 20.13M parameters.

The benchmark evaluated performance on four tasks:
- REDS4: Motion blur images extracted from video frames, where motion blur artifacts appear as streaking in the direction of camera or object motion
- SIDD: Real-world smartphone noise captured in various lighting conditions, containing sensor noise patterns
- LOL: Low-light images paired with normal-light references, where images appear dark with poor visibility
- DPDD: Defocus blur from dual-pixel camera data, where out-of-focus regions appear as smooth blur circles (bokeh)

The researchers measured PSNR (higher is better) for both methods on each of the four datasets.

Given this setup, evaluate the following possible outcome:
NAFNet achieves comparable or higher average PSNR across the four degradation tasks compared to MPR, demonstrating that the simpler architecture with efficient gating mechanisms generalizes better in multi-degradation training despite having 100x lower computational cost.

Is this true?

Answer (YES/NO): NO